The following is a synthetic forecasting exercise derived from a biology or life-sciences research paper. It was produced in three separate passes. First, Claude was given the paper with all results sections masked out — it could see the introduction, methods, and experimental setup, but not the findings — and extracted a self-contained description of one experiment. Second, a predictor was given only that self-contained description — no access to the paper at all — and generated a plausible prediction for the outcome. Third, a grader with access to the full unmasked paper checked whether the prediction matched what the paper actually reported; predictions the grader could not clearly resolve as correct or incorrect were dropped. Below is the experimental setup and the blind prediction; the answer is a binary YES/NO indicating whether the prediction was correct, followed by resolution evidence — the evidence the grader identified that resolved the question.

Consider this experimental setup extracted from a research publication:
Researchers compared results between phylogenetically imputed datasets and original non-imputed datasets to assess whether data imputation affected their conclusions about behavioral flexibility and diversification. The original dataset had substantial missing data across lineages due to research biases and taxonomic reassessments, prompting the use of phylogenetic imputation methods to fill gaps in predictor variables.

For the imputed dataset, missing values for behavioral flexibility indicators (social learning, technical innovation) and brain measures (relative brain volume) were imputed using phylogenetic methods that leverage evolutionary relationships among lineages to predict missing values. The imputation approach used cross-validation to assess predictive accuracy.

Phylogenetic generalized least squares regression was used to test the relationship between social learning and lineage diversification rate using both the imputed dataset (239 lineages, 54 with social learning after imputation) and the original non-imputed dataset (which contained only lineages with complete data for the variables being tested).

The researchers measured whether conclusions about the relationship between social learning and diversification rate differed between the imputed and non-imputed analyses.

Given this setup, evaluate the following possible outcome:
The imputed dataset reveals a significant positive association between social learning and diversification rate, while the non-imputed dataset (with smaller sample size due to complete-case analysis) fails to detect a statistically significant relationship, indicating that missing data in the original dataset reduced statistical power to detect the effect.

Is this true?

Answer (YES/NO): NO